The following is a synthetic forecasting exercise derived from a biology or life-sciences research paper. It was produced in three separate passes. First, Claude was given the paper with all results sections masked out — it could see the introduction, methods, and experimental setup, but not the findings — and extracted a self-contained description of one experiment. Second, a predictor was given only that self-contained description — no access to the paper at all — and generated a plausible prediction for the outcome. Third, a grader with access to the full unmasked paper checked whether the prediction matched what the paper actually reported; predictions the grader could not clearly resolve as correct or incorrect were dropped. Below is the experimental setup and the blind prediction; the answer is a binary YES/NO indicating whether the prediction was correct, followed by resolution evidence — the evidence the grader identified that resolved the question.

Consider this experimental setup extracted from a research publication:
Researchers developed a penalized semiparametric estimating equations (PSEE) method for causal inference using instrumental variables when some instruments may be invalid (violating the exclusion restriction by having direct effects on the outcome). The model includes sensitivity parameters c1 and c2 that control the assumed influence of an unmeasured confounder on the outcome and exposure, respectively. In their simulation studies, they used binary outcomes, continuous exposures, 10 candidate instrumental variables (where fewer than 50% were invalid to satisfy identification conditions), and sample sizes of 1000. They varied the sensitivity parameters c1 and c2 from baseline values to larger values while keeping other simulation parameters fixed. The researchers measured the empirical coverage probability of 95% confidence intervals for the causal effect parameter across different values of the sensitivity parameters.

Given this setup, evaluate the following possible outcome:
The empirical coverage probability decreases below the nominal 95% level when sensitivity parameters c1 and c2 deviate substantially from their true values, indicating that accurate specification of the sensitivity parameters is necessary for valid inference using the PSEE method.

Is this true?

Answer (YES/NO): YES